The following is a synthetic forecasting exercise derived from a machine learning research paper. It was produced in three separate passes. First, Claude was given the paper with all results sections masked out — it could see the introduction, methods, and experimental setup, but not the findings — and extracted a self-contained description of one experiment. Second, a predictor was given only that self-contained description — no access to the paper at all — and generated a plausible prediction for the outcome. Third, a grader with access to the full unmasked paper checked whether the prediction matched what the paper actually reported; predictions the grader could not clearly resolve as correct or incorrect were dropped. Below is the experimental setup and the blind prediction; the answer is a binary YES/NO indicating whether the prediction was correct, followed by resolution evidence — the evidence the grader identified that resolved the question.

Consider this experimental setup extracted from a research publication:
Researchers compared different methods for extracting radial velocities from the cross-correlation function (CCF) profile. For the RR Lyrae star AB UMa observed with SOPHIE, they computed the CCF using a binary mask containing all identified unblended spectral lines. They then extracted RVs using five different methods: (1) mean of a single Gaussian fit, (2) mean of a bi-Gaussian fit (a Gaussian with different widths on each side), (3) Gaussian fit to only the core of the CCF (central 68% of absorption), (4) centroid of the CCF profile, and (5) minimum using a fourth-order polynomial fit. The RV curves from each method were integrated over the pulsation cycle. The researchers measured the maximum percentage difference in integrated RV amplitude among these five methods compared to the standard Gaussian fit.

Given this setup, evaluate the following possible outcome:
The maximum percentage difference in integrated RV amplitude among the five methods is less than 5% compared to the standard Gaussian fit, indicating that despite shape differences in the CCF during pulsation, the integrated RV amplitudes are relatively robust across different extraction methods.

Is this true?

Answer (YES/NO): NO